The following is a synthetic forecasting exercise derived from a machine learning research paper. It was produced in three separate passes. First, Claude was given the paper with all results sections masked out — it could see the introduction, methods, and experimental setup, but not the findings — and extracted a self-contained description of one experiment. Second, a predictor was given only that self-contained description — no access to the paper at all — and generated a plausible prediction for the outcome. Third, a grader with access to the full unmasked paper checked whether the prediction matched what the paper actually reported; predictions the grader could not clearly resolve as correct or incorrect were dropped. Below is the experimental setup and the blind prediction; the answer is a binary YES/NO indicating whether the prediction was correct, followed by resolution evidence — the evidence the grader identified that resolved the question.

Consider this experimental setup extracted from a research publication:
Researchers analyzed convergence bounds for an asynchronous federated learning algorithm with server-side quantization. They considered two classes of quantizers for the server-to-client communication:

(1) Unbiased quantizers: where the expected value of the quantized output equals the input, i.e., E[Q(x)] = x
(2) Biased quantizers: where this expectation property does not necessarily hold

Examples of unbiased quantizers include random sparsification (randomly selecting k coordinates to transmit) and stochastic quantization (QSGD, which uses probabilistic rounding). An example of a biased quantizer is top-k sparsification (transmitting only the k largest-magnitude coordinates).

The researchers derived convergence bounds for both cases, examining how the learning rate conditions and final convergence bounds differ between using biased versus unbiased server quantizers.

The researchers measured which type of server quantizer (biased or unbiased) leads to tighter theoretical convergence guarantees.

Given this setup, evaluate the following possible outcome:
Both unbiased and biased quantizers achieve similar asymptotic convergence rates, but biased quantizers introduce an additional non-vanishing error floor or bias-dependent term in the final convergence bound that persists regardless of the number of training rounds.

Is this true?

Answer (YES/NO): NO